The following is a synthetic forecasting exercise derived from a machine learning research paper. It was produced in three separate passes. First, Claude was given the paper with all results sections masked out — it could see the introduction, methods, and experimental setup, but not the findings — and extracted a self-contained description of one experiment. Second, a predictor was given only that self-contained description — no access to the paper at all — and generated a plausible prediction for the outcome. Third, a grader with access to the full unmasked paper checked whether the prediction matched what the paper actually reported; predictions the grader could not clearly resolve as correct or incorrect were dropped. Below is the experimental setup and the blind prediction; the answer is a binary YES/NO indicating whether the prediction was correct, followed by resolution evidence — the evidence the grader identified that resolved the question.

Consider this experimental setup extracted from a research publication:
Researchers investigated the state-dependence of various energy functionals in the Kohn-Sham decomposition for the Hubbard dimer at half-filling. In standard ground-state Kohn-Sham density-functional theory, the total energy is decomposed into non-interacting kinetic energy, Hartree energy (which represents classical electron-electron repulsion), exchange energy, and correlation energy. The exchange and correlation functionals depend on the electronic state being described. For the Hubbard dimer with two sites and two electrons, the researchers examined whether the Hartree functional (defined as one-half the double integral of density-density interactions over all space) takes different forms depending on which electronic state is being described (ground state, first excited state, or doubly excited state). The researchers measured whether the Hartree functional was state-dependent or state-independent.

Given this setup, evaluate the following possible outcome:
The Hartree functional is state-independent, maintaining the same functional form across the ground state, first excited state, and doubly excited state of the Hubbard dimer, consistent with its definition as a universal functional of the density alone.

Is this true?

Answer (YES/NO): YES